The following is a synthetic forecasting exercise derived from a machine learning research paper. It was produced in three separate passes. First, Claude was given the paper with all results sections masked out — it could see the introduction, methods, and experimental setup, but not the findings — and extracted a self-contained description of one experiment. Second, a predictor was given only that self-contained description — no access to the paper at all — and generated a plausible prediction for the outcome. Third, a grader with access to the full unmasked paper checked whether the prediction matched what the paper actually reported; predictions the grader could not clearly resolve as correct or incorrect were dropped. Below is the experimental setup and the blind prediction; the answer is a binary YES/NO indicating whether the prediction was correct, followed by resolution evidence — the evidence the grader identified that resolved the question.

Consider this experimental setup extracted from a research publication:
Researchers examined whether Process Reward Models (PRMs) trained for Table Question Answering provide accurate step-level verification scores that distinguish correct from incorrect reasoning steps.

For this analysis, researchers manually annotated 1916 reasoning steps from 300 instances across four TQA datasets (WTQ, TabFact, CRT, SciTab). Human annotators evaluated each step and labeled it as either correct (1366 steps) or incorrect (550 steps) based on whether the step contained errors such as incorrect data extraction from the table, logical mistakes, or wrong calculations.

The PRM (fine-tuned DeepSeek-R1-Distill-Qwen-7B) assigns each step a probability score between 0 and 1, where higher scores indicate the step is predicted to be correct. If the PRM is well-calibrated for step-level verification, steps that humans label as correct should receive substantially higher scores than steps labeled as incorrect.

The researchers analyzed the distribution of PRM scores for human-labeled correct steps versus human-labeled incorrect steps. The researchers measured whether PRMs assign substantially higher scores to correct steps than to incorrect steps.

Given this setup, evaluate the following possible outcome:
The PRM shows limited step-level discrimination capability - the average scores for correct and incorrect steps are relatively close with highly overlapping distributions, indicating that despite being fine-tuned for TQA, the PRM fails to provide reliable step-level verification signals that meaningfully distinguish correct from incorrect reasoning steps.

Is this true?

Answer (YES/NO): NO